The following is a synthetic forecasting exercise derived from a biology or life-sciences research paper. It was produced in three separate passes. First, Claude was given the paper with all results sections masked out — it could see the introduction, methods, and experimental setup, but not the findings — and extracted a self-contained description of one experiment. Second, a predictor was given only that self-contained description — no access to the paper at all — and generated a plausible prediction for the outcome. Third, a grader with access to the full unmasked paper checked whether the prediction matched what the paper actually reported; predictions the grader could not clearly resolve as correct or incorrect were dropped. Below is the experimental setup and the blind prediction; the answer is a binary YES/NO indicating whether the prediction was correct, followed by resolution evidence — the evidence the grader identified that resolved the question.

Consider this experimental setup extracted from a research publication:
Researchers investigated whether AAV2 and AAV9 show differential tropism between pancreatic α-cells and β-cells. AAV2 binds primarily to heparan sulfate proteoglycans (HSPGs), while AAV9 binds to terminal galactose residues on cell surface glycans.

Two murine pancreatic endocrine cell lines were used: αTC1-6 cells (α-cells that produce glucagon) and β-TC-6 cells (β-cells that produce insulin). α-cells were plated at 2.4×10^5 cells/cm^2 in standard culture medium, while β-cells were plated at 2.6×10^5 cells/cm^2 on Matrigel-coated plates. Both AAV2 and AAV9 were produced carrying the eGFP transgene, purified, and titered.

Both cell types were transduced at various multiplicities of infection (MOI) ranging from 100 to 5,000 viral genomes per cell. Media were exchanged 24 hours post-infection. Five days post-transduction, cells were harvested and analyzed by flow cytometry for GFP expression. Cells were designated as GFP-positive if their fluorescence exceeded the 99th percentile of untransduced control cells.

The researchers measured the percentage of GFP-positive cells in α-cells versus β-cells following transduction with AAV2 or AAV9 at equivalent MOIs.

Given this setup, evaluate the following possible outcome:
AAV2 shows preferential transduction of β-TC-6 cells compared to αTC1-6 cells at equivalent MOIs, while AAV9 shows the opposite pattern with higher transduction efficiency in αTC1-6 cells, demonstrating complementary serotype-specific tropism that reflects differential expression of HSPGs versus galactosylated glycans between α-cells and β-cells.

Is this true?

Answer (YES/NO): NO